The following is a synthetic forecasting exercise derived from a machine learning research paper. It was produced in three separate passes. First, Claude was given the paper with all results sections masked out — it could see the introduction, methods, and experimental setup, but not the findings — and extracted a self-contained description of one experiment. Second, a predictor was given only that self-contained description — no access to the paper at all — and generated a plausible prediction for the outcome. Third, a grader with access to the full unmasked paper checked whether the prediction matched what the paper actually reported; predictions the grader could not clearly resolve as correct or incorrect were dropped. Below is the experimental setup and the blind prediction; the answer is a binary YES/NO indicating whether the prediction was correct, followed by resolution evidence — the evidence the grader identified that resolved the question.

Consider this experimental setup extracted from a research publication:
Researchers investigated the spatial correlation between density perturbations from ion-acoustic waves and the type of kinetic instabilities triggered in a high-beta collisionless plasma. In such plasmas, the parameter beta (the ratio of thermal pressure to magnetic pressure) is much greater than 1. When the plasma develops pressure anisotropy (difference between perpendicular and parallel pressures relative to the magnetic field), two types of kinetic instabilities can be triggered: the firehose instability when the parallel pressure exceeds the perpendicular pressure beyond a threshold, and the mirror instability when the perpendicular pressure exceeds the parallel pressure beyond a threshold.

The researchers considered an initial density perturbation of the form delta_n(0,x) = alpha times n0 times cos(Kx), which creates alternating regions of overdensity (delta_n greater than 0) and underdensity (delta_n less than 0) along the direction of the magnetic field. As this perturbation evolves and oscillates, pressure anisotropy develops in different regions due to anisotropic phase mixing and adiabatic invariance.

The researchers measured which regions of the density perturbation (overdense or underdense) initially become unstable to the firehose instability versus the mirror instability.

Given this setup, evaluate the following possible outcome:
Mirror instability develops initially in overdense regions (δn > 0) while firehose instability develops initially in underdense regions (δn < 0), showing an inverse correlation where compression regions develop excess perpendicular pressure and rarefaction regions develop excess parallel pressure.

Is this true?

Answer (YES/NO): YES